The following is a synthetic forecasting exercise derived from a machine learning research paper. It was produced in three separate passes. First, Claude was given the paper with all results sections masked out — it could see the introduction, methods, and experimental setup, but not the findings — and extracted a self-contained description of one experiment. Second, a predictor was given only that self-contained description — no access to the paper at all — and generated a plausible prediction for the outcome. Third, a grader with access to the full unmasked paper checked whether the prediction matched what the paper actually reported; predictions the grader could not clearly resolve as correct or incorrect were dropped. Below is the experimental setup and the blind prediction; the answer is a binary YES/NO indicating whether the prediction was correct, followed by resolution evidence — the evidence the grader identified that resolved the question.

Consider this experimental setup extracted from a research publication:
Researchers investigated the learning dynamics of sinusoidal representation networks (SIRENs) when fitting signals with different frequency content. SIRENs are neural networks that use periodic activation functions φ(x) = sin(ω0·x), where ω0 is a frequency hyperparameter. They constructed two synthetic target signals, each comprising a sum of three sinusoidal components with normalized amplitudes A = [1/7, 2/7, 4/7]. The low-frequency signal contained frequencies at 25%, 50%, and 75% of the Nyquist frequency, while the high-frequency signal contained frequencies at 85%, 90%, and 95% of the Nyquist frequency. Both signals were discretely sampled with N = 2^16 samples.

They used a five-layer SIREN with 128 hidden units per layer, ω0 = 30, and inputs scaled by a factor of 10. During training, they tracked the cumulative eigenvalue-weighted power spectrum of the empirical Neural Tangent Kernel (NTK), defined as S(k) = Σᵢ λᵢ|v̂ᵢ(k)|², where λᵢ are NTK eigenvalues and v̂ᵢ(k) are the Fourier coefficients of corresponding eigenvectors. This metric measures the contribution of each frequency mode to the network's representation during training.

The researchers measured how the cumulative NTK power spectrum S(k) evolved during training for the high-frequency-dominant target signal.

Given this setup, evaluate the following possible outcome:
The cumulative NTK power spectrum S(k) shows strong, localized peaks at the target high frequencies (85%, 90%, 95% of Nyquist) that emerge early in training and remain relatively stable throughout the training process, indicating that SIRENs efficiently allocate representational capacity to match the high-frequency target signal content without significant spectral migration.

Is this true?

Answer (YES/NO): NO